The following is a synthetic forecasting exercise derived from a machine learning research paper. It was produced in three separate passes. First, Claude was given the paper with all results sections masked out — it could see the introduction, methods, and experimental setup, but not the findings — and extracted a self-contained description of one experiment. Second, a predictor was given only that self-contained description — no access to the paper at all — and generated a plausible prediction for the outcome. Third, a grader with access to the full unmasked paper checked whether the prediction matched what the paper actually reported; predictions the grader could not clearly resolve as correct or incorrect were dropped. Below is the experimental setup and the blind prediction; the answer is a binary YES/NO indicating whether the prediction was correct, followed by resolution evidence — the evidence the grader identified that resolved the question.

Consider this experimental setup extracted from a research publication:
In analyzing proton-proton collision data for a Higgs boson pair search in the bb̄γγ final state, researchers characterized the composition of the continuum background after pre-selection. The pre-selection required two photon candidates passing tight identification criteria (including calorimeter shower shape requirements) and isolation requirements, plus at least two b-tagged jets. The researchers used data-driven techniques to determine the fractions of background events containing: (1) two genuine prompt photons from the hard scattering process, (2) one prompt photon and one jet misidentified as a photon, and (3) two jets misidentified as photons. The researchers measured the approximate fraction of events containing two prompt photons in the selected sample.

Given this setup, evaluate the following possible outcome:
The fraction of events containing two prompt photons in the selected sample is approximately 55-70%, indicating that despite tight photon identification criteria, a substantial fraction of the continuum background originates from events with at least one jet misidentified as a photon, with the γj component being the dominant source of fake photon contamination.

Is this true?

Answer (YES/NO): NO